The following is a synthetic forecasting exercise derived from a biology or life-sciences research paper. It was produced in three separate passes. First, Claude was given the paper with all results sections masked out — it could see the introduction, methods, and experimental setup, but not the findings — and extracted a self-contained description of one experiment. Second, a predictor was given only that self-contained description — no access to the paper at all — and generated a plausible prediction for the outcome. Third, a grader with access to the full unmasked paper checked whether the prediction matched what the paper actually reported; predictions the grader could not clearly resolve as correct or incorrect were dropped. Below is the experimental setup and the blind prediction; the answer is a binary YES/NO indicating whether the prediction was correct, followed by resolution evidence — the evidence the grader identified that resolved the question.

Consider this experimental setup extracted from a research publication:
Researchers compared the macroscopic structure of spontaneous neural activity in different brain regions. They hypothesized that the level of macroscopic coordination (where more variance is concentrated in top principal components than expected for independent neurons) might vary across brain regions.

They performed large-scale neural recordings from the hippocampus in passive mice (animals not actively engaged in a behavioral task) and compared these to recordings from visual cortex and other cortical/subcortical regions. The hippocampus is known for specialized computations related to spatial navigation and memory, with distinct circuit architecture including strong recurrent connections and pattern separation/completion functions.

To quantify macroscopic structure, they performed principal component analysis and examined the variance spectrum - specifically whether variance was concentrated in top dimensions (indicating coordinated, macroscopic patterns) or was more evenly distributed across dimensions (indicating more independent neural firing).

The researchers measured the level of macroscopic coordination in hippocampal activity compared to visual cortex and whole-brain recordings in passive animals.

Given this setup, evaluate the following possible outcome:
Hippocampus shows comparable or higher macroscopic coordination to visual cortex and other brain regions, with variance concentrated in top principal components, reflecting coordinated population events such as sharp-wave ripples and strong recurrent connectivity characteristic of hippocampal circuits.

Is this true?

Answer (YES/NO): NO